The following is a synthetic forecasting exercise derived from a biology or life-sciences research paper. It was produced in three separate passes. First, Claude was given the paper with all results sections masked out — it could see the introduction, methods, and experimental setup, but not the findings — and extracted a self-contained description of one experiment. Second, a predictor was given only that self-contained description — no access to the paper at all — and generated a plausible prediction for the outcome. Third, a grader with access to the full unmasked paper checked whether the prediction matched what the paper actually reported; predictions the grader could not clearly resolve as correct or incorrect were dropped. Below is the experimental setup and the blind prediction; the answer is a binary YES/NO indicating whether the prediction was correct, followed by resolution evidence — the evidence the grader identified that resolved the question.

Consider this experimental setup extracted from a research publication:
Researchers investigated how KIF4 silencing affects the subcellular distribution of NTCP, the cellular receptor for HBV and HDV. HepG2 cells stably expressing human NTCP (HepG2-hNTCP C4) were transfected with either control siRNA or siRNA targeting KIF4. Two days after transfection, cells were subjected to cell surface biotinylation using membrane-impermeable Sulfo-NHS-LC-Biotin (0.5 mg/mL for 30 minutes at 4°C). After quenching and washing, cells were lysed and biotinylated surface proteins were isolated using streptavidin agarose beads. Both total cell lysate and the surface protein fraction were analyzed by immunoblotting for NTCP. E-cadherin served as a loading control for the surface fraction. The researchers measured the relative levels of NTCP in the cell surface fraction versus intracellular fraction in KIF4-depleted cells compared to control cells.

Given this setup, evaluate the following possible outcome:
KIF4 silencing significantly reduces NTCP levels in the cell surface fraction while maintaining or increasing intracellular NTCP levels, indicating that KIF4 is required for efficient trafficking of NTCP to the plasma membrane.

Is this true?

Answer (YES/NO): YES